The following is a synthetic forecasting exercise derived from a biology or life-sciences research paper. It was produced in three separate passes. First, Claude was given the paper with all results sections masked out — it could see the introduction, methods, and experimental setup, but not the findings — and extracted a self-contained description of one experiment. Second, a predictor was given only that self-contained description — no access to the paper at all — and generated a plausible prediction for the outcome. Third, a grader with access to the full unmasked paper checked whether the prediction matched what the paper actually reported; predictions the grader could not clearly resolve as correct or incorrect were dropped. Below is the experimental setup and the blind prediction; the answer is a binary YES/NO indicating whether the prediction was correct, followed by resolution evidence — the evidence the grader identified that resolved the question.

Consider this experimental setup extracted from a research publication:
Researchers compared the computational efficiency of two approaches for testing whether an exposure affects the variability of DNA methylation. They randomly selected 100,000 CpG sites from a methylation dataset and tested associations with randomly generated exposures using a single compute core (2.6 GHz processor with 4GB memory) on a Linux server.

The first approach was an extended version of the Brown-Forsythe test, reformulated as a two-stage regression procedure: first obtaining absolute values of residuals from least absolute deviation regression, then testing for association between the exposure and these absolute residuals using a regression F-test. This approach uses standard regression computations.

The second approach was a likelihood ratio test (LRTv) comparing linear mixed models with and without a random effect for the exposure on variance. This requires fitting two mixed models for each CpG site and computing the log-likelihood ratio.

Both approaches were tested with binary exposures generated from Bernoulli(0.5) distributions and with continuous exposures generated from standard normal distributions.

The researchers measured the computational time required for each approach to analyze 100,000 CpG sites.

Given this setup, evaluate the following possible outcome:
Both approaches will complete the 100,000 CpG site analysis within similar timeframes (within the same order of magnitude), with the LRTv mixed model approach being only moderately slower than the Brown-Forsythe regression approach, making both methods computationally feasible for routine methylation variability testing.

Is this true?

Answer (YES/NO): NO